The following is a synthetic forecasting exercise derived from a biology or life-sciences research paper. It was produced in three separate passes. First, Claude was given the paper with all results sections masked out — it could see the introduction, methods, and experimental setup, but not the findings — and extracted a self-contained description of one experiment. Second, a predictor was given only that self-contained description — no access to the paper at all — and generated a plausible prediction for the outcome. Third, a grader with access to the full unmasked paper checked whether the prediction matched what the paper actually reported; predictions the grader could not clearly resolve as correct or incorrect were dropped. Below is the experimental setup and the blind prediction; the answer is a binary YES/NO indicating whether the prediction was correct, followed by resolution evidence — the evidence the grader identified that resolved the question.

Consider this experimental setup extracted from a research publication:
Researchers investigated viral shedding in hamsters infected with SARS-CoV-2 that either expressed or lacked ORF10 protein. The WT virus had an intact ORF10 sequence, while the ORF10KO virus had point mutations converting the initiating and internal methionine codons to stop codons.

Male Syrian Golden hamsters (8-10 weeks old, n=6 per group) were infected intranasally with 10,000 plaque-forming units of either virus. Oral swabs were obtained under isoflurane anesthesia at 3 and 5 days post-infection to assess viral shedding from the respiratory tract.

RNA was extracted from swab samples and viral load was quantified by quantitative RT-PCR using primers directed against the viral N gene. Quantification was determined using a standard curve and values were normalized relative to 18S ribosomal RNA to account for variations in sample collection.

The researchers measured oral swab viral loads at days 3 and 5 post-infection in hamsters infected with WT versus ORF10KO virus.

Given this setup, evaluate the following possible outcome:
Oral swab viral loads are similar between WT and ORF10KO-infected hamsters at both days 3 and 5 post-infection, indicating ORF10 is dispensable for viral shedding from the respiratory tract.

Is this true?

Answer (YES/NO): YES